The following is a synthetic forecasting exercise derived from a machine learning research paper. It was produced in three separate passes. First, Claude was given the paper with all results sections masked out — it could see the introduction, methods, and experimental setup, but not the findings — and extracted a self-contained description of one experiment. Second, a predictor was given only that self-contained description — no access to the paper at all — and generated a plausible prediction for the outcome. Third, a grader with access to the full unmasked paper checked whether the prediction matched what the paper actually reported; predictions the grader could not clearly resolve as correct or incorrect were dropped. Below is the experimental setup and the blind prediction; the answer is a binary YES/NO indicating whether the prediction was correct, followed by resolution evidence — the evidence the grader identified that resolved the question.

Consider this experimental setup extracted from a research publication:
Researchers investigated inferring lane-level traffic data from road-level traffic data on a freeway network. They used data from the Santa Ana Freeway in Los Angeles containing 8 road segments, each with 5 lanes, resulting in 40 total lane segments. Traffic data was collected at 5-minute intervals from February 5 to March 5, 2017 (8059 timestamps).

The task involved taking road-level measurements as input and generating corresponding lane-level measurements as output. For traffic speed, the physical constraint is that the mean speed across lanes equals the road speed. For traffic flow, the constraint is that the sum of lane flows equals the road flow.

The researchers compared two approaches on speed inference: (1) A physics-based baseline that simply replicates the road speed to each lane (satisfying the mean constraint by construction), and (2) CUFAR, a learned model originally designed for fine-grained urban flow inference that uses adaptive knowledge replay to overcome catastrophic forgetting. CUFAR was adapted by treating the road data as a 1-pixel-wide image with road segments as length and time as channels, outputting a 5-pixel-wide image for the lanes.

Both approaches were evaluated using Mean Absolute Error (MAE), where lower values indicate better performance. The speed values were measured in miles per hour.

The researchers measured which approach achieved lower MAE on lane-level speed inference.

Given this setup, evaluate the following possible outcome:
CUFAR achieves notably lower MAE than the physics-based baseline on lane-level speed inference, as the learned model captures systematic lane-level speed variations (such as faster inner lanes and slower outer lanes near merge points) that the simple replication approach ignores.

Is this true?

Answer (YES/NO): NO